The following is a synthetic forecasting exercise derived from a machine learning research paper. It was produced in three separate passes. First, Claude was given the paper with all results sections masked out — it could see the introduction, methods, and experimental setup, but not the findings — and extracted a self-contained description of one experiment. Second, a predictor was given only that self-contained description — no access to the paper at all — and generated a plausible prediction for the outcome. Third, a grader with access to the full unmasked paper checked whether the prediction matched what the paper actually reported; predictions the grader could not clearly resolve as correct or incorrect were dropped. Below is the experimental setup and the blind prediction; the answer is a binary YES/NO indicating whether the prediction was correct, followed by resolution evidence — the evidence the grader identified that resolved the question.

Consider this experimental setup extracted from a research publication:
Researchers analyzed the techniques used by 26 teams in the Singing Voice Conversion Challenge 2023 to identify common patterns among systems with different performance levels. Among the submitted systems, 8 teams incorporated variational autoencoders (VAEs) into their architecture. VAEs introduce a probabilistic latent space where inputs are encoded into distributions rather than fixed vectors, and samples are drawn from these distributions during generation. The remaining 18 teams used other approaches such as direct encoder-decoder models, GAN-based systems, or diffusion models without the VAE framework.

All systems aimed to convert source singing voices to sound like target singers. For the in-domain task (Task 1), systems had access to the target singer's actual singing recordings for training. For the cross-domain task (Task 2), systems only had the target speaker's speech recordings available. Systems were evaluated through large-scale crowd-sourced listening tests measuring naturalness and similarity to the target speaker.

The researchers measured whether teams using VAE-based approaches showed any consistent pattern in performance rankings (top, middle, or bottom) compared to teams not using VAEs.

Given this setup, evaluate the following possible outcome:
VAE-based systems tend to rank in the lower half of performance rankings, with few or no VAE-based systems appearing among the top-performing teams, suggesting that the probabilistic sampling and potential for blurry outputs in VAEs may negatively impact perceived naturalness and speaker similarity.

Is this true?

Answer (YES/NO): NO